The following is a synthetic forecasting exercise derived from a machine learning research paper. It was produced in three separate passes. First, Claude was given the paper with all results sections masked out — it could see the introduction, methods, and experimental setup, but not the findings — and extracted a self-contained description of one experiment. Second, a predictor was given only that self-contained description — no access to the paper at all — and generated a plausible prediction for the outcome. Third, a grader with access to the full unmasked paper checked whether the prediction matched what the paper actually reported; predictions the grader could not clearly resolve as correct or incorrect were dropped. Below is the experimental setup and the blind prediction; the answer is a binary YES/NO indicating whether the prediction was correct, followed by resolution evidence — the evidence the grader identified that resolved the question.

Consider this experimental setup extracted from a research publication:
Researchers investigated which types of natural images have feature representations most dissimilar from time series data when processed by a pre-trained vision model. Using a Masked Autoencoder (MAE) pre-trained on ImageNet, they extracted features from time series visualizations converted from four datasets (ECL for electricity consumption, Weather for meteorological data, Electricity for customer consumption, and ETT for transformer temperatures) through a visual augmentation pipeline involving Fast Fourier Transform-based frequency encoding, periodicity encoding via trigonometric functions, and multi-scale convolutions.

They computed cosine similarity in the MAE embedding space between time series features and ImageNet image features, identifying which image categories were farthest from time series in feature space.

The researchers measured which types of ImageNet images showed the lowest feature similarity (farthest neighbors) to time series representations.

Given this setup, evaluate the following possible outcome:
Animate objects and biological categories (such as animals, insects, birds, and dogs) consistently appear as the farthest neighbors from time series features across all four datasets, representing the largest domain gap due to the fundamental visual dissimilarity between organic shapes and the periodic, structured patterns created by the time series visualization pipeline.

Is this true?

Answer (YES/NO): NO